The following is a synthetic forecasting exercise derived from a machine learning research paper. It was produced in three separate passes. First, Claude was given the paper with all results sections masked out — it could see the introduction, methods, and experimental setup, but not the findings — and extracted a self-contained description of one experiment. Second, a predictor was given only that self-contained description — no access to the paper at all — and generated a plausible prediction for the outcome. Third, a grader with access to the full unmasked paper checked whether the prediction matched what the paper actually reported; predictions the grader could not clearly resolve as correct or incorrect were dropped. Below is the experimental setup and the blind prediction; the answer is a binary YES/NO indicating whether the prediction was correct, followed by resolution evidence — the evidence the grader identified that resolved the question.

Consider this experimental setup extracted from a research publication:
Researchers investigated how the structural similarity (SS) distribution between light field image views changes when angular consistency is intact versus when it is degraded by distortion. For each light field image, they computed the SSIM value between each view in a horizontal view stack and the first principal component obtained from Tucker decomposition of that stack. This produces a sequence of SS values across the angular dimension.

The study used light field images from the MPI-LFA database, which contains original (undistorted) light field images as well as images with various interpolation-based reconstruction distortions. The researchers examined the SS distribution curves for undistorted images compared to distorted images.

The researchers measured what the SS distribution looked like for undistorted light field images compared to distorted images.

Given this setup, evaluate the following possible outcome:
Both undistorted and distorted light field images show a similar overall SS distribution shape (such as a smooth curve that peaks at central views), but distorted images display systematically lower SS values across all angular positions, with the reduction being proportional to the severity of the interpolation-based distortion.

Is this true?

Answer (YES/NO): NO